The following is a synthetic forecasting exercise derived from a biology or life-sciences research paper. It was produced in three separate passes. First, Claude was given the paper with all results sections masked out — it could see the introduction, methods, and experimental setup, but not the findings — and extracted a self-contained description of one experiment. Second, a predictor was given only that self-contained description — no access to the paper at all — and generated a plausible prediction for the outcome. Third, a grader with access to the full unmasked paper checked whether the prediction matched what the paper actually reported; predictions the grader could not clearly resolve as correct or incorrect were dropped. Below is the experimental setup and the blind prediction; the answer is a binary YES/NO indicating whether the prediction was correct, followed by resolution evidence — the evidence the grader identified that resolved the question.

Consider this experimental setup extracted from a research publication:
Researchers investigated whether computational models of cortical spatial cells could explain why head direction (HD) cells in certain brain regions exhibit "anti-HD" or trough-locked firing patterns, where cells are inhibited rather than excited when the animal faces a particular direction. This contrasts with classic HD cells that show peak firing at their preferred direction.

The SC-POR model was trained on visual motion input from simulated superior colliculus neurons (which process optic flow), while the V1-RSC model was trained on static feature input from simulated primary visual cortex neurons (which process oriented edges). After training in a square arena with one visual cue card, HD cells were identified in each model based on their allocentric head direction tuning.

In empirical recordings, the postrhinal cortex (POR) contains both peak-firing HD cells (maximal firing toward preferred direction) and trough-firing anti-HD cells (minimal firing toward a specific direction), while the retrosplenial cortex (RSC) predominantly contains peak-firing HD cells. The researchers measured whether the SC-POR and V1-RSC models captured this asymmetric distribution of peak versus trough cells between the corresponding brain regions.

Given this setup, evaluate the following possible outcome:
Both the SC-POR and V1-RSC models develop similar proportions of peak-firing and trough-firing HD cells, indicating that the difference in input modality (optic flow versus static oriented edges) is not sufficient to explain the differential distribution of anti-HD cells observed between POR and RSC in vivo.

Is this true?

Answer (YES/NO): NO